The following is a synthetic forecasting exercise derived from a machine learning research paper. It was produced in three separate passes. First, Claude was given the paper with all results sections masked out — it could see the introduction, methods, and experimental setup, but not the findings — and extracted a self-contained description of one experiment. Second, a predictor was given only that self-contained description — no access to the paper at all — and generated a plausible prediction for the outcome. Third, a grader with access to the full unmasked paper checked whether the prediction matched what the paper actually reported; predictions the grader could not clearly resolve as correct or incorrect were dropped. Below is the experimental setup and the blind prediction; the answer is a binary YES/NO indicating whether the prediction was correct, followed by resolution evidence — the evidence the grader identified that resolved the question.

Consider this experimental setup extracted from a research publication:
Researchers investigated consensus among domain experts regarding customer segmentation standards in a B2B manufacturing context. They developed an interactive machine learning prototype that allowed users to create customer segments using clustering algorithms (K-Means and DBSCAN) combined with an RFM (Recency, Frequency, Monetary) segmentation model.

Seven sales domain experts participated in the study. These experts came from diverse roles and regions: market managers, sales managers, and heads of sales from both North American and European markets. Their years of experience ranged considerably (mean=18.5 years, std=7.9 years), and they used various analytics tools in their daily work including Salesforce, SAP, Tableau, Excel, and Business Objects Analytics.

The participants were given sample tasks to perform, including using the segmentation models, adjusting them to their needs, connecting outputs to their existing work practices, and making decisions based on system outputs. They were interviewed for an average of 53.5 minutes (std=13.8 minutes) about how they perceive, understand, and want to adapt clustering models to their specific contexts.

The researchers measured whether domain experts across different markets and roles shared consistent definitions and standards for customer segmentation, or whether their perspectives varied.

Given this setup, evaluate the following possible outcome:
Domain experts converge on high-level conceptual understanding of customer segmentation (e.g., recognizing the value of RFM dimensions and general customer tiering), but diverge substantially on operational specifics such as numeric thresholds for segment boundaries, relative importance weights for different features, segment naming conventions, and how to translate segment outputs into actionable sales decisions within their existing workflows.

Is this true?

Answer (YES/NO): NO